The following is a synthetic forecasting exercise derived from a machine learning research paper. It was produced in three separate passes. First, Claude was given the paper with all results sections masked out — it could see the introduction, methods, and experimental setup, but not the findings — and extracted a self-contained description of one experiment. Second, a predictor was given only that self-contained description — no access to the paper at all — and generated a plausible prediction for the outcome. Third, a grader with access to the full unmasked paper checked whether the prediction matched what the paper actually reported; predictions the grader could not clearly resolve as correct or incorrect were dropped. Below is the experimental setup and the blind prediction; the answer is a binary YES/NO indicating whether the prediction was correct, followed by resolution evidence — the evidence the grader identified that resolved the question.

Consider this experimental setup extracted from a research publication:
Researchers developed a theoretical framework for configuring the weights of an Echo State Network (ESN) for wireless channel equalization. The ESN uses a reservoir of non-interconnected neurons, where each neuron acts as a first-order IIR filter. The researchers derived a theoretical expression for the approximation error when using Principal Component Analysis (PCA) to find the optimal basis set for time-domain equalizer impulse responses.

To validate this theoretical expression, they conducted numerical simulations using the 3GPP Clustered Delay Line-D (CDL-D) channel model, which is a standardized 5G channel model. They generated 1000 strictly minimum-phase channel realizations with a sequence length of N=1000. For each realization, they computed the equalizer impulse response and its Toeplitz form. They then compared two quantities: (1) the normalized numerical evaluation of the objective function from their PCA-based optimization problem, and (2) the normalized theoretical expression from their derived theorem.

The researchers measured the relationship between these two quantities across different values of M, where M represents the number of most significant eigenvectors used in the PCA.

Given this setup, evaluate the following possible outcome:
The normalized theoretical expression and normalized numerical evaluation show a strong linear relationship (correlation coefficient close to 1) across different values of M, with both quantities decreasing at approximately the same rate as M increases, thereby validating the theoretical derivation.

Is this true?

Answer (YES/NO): YES